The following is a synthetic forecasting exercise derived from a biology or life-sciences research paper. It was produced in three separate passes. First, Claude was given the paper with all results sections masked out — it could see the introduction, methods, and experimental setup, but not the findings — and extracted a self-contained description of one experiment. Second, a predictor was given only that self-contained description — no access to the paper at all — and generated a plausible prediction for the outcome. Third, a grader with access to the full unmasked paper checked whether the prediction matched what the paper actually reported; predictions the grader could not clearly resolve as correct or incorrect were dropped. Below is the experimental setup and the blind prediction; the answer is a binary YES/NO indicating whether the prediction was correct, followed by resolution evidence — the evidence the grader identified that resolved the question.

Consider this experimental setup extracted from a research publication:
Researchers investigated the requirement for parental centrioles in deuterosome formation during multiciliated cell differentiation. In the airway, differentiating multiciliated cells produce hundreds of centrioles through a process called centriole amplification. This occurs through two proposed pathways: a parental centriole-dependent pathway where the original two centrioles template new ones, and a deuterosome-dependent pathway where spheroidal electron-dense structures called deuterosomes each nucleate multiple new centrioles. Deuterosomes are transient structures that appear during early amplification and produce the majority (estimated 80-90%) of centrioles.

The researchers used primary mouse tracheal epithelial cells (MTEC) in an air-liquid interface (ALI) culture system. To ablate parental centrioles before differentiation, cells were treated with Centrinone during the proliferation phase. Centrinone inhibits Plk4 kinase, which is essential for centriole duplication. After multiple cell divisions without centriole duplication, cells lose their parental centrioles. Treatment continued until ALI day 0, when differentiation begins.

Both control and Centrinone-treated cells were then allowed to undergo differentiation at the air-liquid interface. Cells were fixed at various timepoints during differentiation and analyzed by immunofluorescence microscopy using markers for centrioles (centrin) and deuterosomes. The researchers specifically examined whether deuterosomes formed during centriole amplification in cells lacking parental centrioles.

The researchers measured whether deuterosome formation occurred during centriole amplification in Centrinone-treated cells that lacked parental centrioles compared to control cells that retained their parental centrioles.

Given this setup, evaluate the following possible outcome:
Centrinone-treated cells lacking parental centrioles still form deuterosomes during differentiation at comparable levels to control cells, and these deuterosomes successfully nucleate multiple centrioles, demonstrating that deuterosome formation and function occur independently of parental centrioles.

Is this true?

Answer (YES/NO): NO